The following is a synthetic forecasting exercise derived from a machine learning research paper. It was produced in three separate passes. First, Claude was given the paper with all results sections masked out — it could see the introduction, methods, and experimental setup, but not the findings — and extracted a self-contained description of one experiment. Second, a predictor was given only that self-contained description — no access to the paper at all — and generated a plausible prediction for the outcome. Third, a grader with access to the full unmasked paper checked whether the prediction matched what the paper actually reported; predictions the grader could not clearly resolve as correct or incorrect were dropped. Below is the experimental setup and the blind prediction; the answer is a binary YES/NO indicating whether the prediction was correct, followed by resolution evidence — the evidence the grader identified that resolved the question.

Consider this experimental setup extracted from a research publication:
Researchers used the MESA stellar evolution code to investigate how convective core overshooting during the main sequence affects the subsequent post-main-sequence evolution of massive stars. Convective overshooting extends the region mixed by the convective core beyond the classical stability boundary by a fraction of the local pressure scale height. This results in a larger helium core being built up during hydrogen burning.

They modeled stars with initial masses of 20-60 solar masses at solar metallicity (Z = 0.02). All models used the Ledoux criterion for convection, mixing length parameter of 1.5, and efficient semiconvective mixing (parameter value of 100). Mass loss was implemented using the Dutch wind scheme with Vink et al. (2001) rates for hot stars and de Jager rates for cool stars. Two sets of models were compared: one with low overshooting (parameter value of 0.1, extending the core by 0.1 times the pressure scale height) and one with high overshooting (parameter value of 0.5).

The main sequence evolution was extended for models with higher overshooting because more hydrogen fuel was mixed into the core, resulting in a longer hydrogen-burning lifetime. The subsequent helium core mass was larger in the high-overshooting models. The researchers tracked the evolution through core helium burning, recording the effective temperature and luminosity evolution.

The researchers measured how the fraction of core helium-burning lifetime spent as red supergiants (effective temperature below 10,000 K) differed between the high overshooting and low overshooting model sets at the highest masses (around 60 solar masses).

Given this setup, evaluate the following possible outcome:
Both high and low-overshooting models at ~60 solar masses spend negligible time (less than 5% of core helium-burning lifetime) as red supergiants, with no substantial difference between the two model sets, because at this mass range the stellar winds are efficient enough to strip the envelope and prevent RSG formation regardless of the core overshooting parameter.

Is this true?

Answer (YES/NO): NO